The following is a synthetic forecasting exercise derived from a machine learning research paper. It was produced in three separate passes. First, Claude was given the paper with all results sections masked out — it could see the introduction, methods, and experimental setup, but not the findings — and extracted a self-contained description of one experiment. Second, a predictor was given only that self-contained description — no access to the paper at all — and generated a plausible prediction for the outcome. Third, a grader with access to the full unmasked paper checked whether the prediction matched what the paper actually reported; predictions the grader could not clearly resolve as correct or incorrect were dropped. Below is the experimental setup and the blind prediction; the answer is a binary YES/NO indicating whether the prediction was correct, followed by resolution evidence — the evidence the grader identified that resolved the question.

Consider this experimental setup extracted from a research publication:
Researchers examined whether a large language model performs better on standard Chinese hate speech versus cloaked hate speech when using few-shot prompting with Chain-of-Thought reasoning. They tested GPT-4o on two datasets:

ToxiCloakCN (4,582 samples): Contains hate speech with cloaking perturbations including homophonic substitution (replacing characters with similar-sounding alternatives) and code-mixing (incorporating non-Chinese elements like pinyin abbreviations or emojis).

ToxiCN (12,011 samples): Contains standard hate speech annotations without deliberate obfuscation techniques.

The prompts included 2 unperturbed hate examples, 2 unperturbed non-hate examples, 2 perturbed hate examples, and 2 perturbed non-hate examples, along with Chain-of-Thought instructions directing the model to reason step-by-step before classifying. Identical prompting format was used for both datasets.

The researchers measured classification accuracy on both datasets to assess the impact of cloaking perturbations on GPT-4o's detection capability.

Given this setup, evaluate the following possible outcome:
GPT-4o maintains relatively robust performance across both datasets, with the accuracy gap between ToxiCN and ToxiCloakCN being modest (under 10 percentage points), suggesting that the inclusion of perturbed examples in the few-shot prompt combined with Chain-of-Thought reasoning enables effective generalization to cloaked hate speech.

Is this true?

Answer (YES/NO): YES